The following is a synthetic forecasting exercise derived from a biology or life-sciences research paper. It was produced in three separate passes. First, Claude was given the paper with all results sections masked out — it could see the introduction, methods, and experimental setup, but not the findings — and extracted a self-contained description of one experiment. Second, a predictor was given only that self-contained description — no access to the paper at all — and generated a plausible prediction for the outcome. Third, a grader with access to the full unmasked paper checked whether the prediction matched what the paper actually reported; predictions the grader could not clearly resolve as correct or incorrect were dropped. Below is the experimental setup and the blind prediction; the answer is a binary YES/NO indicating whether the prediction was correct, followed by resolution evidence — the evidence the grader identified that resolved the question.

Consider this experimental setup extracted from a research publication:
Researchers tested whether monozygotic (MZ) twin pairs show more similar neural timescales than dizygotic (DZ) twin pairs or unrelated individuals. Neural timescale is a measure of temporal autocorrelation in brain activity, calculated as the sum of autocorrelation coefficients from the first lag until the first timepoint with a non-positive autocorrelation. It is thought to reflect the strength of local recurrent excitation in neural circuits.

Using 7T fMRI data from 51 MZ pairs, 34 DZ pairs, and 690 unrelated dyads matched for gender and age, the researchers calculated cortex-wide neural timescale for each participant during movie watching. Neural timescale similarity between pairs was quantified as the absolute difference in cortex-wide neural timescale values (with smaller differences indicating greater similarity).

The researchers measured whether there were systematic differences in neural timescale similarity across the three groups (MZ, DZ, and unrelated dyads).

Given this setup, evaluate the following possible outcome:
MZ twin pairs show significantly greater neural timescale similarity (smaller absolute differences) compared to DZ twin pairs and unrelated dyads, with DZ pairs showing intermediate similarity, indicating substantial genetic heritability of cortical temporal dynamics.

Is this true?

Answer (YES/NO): NO